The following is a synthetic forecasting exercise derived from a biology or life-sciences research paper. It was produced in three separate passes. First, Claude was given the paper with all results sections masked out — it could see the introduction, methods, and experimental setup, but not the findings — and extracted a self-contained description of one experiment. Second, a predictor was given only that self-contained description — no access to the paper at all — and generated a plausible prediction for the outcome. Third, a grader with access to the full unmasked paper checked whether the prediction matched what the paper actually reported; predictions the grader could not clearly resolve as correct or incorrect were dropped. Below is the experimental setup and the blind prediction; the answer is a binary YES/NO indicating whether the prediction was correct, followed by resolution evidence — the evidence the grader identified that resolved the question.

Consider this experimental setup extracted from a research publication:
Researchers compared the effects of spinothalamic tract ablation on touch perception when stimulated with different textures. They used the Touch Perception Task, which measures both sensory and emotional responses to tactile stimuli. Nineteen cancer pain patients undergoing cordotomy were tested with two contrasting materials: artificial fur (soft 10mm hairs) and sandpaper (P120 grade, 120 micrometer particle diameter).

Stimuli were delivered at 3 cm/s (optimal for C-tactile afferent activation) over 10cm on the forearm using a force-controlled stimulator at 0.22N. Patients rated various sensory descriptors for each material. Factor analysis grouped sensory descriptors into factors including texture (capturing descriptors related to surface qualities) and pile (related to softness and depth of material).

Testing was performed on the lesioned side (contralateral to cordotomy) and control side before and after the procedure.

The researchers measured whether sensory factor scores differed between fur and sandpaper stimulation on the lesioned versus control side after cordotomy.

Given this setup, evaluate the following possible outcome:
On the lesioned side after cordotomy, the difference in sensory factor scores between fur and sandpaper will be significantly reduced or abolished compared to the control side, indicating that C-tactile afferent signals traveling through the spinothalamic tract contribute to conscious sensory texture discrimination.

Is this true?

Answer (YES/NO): NO